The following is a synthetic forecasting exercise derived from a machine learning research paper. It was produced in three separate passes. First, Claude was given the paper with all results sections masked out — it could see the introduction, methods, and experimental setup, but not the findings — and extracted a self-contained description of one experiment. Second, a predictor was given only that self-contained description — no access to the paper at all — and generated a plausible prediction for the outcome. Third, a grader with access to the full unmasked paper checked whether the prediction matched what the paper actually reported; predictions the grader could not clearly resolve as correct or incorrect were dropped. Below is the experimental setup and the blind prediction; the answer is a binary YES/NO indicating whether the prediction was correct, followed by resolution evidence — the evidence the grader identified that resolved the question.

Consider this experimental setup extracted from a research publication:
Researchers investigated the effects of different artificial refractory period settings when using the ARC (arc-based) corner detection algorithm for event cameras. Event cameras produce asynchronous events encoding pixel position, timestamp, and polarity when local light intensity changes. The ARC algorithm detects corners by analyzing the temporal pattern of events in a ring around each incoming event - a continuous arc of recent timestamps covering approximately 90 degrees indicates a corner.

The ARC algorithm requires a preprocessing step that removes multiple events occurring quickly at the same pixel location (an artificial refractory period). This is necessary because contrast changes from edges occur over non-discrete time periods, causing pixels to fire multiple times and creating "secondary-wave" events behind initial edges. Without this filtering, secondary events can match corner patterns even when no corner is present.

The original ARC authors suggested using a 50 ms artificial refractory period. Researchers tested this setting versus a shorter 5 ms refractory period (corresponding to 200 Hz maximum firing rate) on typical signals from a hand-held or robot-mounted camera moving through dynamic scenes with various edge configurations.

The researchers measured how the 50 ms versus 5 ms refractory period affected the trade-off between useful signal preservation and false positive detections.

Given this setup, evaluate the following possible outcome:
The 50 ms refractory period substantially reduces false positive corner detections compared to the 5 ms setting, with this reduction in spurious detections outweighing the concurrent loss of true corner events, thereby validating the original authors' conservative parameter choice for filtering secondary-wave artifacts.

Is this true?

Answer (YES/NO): NO